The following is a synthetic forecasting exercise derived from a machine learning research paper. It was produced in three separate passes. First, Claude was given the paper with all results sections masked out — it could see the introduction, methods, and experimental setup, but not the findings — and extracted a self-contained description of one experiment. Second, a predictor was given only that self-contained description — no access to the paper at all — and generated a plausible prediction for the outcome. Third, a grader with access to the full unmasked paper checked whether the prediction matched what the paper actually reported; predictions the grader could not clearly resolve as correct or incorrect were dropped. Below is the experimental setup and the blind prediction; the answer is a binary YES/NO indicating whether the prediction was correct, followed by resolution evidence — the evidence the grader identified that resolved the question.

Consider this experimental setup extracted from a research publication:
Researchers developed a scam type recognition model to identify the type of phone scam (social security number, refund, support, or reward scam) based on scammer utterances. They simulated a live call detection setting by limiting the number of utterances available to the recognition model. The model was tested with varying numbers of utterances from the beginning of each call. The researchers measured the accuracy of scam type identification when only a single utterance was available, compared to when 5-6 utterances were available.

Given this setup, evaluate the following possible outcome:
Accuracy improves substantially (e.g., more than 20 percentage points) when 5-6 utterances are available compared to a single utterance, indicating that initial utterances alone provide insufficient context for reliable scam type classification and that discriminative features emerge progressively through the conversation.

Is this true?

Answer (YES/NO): NO